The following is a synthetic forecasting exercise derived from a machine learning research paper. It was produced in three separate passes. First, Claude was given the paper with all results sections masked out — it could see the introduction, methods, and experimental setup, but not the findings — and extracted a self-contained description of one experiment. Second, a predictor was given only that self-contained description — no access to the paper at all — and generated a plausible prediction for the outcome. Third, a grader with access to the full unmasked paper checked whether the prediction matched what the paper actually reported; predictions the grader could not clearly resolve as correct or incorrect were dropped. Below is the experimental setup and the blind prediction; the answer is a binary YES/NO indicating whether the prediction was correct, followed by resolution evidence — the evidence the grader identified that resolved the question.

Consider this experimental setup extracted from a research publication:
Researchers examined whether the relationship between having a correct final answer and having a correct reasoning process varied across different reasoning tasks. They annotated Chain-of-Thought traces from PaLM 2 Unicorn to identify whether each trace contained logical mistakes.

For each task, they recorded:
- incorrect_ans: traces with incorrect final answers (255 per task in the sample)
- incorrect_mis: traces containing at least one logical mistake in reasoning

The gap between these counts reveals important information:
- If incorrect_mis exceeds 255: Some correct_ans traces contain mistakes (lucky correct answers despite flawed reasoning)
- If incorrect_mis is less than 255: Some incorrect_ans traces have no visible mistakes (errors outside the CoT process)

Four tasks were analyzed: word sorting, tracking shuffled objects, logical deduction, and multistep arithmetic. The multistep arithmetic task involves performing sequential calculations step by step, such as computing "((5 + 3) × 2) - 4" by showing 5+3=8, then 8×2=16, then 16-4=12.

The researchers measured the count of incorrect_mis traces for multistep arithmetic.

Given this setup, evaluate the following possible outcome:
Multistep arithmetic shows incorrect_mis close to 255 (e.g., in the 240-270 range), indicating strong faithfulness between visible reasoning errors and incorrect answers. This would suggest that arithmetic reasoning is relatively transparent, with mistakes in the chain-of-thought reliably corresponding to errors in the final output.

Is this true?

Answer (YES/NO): NO